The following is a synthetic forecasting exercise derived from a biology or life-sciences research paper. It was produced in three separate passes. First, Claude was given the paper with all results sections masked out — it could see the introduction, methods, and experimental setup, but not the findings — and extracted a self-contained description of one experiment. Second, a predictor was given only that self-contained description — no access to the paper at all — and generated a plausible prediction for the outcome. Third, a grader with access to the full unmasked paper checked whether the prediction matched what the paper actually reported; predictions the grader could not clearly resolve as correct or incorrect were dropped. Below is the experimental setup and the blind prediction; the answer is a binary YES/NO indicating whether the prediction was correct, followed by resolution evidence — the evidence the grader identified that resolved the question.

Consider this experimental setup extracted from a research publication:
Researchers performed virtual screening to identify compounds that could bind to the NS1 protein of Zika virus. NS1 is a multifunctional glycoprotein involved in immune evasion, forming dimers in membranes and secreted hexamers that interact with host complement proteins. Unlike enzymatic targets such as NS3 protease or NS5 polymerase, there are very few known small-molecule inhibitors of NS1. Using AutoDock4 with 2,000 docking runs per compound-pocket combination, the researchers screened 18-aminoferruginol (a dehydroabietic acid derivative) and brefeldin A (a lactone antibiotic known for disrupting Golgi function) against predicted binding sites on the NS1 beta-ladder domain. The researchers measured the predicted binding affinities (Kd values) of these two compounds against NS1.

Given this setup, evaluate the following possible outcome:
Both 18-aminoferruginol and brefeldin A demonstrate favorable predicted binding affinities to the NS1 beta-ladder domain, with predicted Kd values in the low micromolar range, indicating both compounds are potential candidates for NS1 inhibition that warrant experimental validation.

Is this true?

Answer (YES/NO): NO